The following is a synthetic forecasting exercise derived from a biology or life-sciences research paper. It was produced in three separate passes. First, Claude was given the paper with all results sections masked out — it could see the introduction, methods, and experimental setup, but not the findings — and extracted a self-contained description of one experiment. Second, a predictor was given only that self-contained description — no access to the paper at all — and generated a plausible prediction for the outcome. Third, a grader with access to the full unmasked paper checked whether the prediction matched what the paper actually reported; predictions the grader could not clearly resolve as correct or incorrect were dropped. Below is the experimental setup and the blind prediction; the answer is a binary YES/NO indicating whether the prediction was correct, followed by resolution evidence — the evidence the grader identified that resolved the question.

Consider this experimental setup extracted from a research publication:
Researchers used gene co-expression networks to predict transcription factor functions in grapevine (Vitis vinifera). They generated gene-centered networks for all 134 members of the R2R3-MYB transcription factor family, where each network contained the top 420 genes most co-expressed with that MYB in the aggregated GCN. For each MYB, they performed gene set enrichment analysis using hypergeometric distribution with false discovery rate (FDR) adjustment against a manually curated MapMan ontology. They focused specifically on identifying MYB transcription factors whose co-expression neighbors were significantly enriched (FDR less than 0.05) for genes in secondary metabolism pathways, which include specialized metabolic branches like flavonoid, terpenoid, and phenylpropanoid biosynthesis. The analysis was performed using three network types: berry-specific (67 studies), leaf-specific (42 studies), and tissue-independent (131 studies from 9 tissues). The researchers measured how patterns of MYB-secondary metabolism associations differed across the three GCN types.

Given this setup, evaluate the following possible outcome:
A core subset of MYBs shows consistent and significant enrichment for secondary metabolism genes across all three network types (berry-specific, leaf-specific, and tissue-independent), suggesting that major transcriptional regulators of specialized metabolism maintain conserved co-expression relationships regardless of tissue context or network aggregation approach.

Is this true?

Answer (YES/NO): YES